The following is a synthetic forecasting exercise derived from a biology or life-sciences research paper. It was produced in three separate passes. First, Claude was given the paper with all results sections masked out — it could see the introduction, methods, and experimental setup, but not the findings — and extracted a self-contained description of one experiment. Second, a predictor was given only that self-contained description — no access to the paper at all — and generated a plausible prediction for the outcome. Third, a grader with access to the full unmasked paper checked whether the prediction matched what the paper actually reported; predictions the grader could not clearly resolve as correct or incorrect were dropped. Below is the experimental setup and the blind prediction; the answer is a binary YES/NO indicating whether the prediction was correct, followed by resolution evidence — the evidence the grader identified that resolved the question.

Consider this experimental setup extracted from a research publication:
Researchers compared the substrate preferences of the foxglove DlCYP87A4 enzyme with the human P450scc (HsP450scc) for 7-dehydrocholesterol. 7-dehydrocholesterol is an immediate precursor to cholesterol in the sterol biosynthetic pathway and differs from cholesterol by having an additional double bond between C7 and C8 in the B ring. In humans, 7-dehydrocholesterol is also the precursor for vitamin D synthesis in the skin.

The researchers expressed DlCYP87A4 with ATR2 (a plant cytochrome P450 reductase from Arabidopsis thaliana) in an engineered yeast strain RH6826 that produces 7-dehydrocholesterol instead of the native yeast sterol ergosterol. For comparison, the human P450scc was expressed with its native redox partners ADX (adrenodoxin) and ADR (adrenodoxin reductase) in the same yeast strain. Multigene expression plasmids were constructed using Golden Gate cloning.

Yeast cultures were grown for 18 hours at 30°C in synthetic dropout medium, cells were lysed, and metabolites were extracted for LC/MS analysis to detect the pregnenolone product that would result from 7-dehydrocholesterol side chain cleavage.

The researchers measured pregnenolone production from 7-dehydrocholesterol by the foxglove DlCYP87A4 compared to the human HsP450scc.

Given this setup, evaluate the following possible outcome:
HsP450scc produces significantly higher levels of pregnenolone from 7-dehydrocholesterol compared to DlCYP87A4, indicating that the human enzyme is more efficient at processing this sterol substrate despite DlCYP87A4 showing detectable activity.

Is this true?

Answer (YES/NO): NO